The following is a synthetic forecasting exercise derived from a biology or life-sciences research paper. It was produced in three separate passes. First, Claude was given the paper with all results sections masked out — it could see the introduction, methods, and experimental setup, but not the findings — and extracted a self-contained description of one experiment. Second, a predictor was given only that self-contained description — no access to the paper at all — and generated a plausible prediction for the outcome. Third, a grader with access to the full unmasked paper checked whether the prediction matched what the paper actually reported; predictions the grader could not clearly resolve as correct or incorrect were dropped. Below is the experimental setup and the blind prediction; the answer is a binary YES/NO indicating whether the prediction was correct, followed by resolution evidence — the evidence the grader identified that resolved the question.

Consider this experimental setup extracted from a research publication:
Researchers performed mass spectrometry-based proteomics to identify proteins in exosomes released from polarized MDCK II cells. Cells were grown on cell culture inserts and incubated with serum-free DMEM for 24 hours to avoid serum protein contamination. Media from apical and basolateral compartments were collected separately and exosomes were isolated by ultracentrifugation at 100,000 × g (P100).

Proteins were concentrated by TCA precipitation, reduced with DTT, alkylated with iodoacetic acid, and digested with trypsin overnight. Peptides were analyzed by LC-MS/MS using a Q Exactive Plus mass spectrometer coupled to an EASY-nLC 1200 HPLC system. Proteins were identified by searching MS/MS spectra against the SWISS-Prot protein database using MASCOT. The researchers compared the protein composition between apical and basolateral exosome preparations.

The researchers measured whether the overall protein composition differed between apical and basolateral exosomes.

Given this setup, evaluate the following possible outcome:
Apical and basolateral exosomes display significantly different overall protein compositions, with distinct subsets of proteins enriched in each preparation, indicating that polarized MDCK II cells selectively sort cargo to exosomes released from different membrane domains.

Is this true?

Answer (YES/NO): NO